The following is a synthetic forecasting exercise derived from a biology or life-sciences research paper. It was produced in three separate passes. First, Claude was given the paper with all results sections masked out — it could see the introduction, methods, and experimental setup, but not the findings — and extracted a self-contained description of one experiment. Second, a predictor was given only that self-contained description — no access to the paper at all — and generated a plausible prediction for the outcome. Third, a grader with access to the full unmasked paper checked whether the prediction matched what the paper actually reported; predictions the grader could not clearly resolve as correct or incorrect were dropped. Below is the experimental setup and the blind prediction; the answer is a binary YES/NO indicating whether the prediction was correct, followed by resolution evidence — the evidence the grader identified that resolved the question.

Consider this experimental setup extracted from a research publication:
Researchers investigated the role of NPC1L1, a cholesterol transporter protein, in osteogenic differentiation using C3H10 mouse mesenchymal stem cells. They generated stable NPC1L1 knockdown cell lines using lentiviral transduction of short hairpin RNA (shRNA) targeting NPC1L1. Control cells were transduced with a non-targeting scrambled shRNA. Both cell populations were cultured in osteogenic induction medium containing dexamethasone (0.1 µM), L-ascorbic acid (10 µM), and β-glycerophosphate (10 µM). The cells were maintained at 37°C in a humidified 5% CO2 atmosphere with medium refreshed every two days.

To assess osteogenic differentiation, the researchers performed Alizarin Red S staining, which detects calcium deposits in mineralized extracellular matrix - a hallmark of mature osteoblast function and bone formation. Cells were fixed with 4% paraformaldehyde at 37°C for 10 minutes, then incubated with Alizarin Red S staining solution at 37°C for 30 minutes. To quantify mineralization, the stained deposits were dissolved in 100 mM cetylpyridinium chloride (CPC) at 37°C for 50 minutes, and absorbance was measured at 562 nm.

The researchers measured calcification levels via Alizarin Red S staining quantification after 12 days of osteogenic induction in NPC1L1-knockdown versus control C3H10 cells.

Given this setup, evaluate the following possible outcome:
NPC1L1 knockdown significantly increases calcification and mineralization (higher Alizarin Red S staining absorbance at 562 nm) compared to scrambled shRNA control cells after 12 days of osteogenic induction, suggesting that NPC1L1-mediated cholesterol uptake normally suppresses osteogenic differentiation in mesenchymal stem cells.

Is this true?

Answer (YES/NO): YES